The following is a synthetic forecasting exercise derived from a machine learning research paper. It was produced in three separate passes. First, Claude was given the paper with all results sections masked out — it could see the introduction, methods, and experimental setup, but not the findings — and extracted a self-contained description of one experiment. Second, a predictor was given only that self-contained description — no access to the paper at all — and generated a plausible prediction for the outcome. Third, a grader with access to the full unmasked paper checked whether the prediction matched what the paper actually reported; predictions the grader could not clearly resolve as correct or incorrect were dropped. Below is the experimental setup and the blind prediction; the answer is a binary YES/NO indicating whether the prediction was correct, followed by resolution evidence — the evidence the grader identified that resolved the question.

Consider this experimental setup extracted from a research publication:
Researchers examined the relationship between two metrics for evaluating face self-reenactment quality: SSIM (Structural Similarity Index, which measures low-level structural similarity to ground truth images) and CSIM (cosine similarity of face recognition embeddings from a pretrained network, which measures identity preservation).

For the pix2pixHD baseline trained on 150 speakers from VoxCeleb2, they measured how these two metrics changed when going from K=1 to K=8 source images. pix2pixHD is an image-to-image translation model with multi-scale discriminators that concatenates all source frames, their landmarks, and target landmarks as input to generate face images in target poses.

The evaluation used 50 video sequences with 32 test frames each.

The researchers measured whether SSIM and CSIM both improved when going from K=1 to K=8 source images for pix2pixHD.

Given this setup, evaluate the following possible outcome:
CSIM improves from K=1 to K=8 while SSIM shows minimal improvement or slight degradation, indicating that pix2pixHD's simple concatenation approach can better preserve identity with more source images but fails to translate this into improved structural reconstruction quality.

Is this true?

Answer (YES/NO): YES